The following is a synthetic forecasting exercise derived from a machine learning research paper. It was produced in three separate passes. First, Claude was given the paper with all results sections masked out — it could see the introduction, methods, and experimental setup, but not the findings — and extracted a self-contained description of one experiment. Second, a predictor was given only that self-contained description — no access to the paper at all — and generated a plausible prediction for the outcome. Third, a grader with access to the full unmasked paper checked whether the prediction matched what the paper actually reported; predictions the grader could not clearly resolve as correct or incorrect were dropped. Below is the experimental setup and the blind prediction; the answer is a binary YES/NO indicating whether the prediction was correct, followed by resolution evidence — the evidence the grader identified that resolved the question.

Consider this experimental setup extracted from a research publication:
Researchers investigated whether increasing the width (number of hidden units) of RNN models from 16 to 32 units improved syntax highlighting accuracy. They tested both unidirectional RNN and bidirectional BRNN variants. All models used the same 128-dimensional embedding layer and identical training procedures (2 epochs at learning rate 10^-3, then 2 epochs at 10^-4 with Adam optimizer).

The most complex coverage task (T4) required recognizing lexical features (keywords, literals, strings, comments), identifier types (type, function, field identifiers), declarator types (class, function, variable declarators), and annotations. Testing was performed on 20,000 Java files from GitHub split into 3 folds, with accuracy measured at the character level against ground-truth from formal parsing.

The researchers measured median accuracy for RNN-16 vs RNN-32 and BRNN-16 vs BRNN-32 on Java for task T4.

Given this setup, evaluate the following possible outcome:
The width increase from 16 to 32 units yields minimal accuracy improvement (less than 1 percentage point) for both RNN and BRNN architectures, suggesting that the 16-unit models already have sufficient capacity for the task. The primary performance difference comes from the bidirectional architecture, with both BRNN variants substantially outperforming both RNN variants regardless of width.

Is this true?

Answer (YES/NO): YES